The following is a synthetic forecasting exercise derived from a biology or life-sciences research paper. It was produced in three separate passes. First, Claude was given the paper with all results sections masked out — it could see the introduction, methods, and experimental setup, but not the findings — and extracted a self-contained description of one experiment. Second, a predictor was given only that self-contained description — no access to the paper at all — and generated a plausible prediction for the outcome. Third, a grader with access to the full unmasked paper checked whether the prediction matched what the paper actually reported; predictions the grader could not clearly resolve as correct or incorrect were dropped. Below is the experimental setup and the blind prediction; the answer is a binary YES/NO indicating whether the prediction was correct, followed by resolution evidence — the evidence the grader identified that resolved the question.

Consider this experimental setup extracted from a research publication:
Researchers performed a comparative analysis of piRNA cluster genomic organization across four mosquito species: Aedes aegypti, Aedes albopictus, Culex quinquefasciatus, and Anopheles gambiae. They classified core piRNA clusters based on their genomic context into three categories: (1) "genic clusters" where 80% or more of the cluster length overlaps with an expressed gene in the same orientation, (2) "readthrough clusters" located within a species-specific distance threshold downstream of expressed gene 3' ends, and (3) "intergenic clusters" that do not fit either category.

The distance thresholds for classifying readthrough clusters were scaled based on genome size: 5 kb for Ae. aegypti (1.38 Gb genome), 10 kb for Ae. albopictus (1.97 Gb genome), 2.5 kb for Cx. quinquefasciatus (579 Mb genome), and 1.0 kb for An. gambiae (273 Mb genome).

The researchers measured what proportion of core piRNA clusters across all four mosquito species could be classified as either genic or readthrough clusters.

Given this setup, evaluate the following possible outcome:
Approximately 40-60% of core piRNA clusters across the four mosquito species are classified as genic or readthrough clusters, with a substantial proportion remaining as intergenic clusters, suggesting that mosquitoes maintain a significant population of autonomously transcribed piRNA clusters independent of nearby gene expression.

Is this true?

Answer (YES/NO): NO